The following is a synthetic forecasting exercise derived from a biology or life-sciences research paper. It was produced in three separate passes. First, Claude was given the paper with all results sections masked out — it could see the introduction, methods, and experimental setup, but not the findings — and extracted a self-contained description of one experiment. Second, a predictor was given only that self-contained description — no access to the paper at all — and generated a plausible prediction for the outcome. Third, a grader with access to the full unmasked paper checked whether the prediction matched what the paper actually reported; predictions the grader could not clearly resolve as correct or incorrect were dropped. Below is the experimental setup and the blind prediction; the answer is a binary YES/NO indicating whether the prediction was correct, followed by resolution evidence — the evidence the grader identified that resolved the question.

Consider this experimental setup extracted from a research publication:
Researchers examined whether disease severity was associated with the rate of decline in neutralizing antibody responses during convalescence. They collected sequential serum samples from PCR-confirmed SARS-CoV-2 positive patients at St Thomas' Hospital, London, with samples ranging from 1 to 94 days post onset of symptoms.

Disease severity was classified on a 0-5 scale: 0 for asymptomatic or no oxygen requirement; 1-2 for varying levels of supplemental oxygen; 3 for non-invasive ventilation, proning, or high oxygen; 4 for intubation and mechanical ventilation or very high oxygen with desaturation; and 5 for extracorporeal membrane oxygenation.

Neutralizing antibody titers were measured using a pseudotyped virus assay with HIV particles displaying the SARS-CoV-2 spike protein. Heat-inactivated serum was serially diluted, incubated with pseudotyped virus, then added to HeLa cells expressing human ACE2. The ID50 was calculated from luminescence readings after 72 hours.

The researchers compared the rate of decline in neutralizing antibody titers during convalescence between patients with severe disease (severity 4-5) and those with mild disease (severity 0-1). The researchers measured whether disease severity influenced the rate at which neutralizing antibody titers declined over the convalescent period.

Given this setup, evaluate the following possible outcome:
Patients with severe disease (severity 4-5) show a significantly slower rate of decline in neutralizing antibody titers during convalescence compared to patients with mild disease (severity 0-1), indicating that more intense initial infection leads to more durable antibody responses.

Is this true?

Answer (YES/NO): NO